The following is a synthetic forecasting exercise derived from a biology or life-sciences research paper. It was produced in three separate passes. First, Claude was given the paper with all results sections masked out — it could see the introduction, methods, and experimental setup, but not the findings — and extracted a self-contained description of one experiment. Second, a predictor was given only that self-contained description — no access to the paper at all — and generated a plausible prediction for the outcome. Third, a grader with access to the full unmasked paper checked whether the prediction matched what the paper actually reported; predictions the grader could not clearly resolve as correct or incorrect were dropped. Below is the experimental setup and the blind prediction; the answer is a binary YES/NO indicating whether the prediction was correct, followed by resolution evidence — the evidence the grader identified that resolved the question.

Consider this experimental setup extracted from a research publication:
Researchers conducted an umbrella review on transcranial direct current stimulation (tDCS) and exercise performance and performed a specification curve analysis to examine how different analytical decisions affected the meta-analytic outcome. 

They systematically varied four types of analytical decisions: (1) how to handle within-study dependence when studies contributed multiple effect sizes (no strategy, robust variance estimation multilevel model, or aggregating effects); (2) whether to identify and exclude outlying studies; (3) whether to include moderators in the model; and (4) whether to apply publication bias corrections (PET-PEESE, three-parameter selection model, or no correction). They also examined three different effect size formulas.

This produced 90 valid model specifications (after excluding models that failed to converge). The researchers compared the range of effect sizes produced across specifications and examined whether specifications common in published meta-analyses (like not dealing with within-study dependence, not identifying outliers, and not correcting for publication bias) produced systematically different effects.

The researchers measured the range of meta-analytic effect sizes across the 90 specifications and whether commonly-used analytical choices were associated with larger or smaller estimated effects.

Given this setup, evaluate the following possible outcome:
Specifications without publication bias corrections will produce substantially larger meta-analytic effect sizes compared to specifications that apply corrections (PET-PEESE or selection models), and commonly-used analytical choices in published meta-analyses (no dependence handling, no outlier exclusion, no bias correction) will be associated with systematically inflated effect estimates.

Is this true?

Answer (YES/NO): YES